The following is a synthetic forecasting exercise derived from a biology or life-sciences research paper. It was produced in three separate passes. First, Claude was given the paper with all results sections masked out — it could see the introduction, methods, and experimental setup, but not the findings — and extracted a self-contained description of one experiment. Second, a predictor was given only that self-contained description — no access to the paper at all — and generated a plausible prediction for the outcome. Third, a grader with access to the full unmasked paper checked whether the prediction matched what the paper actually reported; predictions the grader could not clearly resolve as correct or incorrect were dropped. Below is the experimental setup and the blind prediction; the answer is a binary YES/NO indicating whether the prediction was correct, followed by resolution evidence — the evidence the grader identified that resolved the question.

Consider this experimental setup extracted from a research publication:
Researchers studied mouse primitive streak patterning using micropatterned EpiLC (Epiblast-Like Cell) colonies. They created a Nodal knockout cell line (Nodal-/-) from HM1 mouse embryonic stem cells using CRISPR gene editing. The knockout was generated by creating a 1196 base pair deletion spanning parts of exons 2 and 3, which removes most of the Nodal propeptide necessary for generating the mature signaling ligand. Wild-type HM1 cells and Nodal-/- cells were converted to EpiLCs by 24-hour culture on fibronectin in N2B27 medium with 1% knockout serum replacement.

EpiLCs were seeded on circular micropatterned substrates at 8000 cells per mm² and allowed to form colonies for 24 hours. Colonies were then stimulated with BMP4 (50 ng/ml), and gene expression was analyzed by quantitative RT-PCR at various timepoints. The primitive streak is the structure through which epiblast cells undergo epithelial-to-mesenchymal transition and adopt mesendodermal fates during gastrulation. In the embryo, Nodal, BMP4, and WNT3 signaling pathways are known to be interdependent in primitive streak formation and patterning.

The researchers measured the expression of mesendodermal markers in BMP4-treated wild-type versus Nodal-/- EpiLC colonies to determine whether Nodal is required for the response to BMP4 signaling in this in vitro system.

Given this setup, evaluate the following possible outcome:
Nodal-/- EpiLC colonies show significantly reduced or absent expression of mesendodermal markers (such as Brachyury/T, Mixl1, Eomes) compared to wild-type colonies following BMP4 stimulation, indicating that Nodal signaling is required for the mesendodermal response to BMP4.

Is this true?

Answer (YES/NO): YES